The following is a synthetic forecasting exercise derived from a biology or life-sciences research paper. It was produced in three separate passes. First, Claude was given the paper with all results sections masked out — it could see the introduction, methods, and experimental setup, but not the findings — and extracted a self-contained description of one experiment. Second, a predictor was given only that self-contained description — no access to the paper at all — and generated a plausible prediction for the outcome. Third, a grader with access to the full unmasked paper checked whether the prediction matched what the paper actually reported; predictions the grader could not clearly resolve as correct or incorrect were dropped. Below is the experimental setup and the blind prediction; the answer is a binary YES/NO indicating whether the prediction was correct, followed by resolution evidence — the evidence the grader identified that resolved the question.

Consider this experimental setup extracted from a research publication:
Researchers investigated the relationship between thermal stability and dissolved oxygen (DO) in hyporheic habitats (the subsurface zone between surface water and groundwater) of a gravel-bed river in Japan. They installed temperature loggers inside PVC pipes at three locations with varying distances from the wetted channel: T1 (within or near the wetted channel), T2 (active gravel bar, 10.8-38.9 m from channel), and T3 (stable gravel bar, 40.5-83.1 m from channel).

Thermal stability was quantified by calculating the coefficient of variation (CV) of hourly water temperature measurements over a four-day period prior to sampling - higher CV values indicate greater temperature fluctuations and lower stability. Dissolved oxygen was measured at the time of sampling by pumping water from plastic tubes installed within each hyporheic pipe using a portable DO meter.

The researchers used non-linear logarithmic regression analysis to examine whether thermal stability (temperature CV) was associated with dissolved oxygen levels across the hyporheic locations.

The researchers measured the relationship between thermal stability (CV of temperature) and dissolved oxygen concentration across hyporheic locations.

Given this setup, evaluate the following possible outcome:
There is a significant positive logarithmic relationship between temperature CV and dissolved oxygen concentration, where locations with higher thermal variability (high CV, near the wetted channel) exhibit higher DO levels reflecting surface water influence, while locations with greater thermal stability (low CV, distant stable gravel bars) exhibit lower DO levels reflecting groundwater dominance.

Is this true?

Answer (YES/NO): YES